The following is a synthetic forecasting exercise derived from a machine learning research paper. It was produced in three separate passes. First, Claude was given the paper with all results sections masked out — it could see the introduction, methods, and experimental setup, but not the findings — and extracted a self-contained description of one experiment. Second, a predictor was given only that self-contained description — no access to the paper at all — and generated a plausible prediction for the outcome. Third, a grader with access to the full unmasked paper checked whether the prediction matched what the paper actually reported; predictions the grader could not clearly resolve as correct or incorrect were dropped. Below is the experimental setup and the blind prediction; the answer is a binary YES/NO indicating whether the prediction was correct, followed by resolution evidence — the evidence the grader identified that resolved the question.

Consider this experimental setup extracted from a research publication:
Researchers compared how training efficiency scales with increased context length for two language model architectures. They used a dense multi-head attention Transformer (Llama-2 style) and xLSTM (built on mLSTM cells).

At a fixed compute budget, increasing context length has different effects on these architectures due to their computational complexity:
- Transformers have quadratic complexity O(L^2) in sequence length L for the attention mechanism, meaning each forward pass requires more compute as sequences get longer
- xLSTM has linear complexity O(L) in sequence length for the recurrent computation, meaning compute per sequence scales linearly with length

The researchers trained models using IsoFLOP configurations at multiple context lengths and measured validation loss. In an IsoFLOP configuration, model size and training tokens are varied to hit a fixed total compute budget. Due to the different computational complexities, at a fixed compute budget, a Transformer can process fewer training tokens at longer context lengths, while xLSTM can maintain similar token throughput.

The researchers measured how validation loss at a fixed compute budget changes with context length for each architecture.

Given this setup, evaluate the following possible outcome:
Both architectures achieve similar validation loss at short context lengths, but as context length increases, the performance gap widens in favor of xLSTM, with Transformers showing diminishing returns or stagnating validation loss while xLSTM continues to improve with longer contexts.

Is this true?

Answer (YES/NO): NO